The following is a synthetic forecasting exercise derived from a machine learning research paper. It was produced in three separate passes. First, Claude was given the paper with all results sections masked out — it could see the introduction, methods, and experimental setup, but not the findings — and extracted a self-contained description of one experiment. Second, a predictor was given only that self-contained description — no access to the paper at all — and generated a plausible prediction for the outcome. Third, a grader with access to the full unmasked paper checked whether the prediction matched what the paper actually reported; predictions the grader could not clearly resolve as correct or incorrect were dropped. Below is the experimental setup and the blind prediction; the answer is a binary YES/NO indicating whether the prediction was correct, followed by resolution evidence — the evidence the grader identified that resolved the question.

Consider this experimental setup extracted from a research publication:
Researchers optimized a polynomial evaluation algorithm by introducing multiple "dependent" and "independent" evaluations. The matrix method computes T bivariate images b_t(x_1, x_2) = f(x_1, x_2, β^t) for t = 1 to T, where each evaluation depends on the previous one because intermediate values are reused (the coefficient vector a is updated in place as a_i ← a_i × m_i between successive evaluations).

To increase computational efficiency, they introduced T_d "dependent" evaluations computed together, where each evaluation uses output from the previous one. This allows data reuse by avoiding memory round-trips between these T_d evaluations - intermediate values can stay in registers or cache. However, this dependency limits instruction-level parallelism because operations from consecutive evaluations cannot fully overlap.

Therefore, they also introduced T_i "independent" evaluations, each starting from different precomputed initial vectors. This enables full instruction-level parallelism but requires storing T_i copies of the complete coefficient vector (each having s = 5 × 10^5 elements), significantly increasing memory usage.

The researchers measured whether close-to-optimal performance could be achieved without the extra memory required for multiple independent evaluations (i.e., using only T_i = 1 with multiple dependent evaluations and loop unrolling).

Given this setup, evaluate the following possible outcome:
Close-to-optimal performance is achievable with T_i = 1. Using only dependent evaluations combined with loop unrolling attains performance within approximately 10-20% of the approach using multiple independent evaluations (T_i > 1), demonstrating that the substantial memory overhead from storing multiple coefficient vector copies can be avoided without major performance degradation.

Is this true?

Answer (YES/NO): NO